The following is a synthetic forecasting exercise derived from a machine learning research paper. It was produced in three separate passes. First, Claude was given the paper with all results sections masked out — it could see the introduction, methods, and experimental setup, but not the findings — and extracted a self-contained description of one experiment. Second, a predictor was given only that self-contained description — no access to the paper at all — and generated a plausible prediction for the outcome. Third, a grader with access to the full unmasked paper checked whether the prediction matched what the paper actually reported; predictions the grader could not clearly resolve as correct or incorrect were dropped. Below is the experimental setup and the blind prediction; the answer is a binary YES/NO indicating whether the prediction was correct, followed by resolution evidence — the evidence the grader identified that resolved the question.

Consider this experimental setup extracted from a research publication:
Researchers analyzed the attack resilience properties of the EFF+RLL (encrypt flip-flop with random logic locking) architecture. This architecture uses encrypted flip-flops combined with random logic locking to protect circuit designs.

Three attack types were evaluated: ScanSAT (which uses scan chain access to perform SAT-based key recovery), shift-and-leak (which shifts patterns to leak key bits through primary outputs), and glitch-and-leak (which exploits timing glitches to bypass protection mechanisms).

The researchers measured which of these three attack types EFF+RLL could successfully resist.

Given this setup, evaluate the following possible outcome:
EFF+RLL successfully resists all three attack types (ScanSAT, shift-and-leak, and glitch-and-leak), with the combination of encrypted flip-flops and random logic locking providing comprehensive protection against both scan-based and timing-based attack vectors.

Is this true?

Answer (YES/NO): NO